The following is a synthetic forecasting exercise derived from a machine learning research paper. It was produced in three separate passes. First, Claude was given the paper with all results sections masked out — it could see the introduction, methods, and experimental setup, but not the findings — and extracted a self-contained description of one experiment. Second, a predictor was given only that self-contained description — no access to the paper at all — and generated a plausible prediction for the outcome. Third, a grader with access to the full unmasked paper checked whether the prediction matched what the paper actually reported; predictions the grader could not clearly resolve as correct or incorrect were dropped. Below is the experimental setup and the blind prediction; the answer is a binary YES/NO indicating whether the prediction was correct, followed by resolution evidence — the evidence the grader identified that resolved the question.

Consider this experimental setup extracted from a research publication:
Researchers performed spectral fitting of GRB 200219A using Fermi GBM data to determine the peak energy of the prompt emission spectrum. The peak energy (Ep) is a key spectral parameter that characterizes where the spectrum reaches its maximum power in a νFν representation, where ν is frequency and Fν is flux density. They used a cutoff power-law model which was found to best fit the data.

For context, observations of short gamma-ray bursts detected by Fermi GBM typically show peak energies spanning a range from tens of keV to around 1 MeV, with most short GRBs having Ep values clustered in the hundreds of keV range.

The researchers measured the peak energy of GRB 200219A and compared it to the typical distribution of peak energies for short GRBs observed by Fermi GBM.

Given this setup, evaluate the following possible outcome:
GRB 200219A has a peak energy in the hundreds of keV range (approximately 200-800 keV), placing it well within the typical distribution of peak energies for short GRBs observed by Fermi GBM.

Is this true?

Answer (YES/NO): NO